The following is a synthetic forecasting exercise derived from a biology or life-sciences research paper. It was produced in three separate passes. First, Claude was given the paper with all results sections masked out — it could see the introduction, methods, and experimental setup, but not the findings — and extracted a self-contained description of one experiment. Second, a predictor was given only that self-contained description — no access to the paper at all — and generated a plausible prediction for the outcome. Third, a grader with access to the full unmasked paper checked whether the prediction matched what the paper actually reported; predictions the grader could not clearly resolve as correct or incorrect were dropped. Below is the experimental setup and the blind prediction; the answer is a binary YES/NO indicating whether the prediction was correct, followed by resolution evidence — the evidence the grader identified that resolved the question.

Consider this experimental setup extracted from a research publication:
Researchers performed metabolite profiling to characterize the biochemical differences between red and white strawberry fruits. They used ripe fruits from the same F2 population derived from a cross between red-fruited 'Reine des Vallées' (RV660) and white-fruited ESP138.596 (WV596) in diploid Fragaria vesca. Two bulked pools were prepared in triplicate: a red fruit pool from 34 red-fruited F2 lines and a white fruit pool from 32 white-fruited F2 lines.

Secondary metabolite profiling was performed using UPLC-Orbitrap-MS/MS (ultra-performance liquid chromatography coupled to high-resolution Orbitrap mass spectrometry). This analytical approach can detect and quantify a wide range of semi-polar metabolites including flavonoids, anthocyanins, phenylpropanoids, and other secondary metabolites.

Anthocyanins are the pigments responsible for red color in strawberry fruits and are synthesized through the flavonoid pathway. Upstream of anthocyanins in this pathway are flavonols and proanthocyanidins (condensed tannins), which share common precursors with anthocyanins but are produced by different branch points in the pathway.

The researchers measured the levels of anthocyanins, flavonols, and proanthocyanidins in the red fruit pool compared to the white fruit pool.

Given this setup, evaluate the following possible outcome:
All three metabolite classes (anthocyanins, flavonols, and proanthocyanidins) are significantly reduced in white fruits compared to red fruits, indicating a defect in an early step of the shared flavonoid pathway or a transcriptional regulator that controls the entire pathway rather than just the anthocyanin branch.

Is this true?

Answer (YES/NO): NO